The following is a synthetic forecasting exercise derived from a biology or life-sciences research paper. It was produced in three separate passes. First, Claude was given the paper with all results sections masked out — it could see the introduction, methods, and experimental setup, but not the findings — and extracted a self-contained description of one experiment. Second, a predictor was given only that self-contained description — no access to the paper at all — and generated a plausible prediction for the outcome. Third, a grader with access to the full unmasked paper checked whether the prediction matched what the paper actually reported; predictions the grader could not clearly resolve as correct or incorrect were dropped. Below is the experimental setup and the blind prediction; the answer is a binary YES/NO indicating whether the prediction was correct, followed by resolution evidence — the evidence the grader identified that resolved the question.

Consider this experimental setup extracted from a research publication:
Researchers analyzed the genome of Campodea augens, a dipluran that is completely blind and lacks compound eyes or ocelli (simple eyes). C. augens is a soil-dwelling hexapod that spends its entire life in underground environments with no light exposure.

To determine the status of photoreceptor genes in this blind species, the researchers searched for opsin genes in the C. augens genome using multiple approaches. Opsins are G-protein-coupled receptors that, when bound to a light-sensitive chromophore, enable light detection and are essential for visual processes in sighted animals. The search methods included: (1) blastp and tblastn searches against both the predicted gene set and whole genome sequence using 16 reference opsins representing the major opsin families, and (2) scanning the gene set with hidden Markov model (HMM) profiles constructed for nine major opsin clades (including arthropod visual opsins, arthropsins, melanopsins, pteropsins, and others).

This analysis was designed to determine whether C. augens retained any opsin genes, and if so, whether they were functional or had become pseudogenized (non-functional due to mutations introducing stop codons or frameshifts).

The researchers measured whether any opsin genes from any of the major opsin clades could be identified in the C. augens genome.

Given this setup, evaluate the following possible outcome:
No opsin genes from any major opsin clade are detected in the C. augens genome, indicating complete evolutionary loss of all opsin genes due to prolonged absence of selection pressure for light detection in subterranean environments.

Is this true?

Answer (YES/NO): NO